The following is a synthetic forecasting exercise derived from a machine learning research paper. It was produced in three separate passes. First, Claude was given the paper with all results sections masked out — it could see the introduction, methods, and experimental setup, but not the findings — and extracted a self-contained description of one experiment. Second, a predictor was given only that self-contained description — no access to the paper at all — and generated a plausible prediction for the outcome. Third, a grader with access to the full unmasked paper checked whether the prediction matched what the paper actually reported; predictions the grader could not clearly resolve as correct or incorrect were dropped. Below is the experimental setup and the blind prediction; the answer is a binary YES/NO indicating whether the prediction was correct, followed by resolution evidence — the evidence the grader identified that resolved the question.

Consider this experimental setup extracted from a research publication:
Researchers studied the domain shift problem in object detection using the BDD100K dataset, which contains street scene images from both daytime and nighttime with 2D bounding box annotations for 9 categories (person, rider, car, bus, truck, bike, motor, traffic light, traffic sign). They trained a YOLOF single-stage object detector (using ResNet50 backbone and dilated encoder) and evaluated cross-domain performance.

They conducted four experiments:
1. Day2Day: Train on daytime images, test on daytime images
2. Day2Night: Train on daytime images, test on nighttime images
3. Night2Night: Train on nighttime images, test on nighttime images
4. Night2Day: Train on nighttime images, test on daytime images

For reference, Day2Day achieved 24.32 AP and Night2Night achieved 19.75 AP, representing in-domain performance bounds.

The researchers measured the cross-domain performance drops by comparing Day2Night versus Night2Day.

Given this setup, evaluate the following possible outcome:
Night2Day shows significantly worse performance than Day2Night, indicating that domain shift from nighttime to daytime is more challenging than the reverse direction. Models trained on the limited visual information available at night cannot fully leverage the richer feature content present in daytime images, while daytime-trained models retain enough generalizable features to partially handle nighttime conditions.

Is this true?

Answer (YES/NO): NO